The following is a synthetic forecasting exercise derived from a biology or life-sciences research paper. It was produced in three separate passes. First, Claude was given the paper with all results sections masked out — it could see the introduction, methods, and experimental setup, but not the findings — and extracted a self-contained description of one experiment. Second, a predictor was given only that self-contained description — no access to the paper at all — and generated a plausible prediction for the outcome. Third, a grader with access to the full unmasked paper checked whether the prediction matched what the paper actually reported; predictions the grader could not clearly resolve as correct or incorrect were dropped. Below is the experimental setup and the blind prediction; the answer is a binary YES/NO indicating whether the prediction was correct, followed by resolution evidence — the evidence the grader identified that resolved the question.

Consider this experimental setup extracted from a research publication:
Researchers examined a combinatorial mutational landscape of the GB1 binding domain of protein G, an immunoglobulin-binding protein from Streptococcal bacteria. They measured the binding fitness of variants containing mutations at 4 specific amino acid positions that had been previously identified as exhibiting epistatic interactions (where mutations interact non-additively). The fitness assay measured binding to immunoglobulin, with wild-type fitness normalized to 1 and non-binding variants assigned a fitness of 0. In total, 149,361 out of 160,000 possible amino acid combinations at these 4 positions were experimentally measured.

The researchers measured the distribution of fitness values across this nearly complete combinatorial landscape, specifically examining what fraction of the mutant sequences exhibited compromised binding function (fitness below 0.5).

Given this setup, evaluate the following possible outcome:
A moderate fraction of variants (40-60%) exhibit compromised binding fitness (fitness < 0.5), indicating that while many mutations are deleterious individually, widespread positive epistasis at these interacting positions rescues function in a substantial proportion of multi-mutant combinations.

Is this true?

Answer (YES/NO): NO